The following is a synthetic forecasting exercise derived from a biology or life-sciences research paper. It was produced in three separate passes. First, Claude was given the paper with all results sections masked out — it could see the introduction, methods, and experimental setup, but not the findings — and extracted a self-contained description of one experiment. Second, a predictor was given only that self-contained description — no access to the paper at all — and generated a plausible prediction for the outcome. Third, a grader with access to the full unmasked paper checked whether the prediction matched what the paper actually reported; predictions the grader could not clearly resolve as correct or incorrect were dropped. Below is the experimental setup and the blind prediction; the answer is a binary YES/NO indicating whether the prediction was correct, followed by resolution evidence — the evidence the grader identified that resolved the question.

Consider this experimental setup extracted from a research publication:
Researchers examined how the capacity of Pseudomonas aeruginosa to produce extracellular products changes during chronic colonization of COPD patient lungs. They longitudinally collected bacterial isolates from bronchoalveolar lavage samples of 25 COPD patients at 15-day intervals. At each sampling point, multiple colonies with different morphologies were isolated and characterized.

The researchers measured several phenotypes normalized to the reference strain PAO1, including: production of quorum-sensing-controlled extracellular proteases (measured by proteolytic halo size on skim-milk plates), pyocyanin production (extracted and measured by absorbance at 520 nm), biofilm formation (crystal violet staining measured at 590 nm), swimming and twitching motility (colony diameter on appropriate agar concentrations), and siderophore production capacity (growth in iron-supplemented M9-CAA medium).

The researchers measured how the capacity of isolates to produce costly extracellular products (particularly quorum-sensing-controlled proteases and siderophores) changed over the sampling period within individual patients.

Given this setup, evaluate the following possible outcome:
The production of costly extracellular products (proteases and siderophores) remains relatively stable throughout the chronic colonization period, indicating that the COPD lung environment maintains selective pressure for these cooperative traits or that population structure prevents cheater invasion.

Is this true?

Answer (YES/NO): NO